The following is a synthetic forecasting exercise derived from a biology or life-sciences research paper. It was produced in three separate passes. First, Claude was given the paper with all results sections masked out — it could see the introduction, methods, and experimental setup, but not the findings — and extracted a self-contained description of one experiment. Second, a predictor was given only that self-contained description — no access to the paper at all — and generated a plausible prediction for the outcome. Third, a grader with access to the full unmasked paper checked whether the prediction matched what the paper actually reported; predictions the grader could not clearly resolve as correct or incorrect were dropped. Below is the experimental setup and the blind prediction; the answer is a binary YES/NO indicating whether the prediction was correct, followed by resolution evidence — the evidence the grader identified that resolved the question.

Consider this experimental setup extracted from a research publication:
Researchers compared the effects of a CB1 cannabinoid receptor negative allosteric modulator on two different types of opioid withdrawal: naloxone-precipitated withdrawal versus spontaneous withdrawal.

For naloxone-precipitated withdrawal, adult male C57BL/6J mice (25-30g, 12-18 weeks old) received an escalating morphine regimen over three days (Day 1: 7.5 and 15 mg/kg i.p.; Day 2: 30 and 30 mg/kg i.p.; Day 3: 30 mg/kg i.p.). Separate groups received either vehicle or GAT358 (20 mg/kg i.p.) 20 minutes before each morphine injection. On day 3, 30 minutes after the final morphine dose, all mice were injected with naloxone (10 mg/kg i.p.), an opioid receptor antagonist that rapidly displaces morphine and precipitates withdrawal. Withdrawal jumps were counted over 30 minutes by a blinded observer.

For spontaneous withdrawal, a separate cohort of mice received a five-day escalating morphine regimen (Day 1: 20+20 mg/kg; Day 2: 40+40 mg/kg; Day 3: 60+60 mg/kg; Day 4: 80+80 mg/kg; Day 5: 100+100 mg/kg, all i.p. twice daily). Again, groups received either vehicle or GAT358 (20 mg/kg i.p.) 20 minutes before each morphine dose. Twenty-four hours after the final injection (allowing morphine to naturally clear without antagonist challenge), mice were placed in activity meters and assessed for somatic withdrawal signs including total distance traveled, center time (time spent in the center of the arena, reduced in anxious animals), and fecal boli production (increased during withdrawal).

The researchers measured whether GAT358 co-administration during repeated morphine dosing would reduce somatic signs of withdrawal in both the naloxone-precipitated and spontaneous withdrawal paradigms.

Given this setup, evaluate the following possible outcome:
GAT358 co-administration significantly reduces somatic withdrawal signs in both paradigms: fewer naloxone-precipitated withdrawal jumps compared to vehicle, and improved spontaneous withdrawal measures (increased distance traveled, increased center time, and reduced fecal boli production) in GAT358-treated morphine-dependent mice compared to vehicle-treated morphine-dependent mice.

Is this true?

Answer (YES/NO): NO